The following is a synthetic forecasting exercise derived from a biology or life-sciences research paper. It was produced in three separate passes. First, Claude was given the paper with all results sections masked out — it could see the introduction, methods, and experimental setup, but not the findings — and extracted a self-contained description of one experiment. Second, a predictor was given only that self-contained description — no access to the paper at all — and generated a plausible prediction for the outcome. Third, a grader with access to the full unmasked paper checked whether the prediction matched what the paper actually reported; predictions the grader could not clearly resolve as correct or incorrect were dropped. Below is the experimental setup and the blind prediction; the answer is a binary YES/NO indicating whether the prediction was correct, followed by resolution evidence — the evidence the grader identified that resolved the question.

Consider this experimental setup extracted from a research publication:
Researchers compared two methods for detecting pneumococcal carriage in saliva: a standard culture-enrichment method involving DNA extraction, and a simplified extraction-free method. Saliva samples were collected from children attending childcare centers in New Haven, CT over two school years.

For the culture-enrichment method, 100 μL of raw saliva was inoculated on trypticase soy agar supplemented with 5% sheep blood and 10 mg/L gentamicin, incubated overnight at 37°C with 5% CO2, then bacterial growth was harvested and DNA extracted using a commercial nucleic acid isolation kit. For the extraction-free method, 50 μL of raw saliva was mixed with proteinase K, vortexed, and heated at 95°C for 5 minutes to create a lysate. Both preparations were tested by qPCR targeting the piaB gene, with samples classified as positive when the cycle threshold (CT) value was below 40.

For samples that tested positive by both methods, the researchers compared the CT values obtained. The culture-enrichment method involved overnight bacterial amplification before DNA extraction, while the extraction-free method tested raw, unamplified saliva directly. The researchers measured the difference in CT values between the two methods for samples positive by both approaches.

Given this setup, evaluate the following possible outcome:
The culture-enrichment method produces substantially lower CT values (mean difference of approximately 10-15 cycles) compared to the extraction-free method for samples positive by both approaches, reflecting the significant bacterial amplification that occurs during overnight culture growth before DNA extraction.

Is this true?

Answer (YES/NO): NO